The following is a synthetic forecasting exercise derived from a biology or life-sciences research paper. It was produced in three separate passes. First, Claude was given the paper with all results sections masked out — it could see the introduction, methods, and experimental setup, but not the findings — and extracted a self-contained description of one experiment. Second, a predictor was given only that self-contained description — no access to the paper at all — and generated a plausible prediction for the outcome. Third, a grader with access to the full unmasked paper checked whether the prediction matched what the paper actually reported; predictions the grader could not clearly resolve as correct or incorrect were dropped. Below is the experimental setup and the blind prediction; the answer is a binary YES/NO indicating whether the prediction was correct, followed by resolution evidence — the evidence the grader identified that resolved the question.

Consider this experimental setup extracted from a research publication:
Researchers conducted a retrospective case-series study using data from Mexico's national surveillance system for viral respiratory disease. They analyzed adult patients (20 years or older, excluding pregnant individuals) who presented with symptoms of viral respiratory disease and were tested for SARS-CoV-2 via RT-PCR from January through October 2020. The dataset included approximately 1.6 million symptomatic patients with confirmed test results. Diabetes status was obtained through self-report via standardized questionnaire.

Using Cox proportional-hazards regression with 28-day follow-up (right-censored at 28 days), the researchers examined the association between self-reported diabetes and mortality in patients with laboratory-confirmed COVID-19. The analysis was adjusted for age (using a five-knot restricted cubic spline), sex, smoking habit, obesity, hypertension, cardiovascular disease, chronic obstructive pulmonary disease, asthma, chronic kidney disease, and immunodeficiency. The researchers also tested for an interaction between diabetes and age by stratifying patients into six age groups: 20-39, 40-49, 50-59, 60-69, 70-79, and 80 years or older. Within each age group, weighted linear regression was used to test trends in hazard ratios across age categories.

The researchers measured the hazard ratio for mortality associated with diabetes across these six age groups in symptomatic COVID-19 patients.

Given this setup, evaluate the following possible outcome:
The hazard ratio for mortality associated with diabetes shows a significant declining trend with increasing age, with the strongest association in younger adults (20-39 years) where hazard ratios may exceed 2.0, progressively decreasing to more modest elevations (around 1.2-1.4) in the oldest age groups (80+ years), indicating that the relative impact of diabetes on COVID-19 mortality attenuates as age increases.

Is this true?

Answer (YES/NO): NO